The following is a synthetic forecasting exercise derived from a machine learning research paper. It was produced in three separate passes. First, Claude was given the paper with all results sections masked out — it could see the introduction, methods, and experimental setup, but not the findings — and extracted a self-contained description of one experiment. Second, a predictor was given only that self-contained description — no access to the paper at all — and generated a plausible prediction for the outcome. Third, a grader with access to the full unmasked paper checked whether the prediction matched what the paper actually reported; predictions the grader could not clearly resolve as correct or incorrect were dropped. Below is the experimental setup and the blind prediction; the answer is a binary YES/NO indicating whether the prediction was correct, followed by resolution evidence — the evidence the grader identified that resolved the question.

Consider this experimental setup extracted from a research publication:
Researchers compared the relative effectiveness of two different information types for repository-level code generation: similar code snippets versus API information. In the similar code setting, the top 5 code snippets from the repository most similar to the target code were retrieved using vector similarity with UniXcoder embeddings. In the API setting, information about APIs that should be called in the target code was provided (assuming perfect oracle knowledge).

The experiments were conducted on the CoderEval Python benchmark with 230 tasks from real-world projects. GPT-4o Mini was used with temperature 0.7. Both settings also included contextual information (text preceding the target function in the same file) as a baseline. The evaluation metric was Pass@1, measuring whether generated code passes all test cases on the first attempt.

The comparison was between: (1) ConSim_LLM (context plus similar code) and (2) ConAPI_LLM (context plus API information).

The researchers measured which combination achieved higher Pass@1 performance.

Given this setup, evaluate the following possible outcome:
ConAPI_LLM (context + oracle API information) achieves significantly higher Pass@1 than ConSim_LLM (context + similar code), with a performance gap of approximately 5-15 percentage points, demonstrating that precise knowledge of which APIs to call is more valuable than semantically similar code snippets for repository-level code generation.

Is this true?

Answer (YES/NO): NO